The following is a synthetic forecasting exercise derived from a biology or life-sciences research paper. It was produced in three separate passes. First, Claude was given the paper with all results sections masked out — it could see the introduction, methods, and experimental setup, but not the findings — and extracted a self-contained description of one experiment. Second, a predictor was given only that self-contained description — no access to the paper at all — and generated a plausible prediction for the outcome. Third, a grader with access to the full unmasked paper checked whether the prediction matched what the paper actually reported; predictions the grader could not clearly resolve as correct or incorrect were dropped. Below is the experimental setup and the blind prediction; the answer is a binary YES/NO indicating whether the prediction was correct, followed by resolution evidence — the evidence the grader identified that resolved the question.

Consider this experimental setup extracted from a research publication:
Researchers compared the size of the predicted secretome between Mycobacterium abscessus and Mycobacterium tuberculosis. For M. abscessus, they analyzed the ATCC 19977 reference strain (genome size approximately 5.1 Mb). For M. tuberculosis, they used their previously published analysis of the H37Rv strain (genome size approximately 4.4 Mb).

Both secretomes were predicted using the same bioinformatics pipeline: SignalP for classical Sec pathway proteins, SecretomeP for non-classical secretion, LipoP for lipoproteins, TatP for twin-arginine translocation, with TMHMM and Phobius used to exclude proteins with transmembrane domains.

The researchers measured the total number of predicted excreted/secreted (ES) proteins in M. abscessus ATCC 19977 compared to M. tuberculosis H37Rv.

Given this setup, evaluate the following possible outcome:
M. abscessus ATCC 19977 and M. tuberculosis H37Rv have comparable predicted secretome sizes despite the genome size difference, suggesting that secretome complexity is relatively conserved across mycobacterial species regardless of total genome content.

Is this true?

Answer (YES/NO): NO